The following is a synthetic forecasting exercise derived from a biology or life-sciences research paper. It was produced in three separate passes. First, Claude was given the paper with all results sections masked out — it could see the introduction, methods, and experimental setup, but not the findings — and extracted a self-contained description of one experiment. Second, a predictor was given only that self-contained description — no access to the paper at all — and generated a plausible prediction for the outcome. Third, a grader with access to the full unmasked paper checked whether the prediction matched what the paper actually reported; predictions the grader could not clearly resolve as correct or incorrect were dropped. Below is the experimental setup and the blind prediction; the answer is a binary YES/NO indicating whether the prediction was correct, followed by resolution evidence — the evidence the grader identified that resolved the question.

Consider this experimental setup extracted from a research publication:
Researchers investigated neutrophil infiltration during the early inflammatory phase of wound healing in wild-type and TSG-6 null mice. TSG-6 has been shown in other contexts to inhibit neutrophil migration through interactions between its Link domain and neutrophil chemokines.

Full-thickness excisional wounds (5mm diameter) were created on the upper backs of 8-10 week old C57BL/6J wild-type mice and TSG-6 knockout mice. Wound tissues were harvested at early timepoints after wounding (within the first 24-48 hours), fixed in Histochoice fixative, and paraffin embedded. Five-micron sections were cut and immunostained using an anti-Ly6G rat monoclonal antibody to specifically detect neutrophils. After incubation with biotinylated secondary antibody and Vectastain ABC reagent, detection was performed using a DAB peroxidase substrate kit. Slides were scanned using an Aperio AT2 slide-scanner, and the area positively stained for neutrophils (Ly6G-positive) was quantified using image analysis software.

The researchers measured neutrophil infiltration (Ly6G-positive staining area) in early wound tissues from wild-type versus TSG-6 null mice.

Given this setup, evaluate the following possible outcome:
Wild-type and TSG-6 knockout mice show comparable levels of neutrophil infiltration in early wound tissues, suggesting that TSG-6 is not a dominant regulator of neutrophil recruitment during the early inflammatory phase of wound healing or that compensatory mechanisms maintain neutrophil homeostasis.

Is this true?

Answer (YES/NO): NO